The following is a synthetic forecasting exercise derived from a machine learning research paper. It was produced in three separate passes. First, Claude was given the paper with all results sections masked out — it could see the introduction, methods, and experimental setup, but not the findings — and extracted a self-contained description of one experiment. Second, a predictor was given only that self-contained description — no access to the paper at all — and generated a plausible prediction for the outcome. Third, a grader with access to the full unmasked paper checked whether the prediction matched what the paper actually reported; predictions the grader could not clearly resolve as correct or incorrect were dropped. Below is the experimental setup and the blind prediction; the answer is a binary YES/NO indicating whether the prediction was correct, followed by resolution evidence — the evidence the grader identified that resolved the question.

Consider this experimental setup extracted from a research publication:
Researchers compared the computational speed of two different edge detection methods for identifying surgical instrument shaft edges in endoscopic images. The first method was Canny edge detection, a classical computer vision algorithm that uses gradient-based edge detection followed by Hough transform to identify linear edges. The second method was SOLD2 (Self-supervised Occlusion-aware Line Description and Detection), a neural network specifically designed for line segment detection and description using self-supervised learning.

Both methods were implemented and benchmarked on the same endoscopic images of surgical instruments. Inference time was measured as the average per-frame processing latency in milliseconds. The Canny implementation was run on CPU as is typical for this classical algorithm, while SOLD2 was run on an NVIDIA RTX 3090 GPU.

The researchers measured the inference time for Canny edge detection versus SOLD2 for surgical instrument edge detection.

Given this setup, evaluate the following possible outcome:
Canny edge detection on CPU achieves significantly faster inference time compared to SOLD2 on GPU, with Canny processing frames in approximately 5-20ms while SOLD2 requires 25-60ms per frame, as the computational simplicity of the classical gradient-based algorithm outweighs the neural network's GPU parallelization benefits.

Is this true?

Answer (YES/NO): NO